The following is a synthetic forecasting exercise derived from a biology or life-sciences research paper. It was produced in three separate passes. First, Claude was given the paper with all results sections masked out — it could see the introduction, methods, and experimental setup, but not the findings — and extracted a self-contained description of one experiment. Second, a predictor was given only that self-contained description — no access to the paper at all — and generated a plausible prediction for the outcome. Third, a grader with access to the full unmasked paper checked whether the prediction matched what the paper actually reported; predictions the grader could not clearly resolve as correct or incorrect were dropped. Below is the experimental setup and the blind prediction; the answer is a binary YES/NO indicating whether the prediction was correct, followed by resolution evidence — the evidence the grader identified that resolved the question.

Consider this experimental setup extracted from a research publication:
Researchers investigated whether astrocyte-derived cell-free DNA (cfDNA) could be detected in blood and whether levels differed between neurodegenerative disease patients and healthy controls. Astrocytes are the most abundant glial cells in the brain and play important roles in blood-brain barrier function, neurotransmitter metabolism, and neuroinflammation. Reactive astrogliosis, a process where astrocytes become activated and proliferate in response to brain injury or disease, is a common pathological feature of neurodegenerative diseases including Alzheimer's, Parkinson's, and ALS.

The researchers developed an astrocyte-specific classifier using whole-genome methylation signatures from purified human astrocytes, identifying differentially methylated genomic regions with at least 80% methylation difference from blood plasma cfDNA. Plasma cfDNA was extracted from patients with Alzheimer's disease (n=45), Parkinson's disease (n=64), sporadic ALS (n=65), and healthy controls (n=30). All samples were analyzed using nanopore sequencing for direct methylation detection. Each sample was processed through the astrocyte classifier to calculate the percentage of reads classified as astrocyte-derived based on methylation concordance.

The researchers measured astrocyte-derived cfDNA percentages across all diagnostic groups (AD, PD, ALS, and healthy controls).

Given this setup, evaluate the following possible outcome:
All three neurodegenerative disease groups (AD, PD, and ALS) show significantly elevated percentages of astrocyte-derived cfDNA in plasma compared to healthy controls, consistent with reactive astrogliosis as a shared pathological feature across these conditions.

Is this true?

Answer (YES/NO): NO